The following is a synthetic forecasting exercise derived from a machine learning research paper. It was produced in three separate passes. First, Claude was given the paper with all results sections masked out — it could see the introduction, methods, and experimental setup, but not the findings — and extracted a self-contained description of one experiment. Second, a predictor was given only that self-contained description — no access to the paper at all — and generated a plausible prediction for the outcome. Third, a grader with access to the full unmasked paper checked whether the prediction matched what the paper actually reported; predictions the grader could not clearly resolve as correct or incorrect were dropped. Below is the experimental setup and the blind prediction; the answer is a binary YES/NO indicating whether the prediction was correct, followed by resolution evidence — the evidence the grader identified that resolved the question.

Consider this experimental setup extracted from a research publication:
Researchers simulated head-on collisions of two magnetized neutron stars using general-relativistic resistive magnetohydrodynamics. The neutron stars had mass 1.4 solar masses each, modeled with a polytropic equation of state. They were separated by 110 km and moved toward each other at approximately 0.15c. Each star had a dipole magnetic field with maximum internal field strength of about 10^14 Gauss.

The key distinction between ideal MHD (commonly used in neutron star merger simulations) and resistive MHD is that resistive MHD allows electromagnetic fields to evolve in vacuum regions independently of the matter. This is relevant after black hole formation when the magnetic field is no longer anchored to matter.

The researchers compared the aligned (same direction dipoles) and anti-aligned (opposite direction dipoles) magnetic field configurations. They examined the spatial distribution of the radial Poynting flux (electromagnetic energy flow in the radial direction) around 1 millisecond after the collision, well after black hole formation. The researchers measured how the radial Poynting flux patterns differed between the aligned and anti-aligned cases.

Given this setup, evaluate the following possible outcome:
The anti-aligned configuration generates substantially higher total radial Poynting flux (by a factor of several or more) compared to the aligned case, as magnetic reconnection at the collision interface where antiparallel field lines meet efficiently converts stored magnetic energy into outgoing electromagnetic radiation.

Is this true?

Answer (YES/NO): YES